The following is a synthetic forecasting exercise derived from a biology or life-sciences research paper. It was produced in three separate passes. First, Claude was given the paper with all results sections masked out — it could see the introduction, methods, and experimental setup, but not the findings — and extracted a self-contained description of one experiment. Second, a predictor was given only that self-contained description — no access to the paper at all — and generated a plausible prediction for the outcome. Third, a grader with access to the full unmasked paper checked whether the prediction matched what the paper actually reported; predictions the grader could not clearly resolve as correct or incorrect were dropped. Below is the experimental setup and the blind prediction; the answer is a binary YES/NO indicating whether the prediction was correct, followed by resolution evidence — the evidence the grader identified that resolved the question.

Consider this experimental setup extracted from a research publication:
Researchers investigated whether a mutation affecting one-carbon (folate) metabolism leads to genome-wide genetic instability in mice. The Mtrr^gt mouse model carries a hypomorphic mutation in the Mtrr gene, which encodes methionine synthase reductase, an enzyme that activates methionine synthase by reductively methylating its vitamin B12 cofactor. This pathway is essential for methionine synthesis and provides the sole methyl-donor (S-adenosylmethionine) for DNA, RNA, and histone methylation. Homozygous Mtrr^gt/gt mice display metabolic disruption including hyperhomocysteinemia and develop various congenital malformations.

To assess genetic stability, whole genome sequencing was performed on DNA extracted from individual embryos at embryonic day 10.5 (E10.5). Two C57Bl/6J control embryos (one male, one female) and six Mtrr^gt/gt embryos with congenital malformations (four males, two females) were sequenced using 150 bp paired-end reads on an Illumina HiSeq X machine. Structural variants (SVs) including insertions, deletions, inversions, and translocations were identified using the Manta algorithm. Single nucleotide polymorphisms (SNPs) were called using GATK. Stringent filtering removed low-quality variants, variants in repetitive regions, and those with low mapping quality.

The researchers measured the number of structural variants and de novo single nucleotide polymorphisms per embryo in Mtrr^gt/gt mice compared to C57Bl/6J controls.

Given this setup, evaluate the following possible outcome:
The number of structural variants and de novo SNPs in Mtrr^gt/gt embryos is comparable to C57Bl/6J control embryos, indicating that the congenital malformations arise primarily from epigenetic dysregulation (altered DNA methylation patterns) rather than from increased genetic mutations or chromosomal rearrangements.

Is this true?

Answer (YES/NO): YES